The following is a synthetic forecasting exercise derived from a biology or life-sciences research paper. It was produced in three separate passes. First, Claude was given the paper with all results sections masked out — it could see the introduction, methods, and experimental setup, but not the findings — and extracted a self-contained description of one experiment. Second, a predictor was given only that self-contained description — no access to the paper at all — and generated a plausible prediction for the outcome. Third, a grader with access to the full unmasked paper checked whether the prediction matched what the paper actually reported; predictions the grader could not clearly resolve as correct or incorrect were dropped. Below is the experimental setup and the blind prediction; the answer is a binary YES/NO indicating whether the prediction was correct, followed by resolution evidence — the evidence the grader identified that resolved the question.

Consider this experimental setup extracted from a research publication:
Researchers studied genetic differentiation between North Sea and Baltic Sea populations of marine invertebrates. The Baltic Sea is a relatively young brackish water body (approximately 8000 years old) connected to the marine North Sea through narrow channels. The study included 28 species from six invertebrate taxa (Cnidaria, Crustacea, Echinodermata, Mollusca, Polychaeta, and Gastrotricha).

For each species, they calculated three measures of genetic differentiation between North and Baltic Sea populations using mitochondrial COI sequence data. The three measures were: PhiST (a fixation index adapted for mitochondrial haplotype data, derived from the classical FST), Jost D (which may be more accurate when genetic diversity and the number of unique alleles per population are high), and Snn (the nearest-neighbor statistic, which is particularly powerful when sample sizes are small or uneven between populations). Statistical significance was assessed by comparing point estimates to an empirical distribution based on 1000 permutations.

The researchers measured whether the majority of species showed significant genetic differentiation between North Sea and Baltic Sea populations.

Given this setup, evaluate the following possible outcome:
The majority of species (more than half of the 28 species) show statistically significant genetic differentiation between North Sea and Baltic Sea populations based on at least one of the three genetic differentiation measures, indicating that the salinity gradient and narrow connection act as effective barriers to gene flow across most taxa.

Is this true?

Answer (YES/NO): YES